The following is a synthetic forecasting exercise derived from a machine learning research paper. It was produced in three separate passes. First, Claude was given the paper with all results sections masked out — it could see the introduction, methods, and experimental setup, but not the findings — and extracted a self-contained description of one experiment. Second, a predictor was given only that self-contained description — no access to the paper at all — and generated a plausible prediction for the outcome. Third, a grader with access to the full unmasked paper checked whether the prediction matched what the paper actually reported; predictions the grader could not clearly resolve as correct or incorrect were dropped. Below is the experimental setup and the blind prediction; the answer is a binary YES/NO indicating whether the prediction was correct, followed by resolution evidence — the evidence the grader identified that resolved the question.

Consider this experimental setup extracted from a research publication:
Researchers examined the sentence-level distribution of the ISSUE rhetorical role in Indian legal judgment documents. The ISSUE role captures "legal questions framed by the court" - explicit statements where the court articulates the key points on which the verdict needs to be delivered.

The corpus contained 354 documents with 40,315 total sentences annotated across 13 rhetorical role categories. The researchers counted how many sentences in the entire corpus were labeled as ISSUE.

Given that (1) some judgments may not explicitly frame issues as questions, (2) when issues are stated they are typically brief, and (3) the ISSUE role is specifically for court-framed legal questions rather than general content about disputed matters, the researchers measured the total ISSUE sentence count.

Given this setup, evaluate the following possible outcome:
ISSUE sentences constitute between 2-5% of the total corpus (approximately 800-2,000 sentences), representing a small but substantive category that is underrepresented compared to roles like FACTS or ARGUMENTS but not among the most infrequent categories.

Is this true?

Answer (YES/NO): NO